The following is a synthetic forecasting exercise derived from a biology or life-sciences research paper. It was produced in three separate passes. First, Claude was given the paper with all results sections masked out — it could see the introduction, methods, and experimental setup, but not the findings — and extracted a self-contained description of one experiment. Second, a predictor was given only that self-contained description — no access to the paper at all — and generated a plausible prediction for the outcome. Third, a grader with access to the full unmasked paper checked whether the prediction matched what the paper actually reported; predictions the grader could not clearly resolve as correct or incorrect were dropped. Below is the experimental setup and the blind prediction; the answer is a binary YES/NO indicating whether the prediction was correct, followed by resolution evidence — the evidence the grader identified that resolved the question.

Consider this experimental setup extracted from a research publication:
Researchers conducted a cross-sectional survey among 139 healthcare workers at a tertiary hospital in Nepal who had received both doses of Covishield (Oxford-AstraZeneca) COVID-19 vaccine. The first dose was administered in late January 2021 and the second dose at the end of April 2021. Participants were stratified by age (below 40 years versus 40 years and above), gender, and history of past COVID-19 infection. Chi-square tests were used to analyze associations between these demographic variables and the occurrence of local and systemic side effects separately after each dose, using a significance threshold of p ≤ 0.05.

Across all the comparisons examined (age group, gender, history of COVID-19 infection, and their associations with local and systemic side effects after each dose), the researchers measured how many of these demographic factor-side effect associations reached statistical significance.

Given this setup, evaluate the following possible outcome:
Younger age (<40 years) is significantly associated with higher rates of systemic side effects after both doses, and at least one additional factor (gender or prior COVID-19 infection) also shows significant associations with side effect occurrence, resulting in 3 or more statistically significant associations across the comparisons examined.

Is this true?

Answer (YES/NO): NO